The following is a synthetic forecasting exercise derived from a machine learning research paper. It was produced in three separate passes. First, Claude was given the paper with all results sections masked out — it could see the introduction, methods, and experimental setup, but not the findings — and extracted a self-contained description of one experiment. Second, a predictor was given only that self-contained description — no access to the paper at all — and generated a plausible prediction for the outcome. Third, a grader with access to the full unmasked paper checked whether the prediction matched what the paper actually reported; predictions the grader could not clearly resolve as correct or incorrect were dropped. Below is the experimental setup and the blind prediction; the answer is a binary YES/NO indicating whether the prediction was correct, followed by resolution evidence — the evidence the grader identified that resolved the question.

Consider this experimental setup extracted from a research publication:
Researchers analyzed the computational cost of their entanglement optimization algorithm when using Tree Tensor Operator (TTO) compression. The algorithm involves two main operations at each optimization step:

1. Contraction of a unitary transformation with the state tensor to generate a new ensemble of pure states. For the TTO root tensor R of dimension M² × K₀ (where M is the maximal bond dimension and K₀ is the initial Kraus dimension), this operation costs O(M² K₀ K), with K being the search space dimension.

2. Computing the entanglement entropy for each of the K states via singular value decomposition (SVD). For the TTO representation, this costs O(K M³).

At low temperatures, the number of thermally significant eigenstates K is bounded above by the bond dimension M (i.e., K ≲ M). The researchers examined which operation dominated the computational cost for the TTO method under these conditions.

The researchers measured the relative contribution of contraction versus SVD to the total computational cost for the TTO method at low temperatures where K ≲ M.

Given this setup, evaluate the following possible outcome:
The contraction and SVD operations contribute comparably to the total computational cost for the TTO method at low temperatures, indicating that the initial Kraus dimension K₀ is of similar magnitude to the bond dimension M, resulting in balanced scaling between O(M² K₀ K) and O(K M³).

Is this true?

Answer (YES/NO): NO